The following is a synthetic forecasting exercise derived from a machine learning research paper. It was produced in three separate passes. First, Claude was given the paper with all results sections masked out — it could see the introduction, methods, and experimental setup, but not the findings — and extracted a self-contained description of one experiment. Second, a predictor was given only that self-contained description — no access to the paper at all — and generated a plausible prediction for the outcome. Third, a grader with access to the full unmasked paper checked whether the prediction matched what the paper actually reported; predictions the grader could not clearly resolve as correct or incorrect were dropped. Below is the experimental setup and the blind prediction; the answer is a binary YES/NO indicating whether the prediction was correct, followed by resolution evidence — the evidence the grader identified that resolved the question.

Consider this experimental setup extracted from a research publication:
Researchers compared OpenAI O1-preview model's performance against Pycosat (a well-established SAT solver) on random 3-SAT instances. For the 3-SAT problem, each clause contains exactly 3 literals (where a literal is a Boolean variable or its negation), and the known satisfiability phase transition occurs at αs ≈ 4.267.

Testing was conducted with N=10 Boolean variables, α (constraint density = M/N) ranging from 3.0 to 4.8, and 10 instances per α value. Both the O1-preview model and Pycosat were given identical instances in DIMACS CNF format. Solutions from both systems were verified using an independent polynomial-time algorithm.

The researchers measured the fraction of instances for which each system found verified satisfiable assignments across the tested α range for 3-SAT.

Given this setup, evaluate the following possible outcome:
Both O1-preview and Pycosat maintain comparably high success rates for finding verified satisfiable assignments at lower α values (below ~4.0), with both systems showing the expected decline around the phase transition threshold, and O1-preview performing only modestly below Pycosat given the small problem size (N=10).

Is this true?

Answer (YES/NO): NO